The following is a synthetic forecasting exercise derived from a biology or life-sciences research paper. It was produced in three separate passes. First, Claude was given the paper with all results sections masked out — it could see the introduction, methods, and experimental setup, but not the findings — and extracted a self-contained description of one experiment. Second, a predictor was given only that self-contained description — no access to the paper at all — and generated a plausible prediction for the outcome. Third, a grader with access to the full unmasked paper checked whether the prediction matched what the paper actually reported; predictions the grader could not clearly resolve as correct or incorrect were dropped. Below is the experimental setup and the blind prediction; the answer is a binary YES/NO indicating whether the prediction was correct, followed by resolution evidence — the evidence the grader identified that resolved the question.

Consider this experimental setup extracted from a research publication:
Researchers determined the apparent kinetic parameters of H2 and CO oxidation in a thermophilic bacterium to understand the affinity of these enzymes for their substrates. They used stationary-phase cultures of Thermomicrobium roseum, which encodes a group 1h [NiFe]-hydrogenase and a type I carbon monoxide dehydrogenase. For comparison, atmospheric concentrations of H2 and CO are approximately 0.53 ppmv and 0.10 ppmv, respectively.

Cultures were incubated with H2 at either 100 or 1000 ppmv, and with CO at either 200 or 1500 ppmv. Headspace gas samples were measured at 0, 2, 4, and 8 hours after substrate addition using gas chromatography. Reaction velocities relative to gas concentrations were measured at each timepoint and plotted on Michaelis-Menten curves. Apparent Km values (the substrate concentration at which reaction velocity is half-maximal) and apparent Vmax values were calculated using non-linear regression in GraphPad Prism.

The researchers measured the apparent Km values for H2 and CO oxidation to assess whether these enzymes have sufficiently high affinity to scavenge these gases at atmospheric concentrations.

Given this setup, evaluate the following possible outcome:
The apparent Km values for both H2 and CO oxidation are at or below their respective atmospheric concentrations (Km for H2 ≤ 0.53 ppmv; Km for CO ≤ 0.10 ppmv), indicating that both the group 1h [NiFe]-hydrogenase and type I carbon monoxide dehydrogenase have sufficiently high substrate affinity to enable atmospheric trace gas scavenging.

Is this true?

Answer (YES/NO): NO